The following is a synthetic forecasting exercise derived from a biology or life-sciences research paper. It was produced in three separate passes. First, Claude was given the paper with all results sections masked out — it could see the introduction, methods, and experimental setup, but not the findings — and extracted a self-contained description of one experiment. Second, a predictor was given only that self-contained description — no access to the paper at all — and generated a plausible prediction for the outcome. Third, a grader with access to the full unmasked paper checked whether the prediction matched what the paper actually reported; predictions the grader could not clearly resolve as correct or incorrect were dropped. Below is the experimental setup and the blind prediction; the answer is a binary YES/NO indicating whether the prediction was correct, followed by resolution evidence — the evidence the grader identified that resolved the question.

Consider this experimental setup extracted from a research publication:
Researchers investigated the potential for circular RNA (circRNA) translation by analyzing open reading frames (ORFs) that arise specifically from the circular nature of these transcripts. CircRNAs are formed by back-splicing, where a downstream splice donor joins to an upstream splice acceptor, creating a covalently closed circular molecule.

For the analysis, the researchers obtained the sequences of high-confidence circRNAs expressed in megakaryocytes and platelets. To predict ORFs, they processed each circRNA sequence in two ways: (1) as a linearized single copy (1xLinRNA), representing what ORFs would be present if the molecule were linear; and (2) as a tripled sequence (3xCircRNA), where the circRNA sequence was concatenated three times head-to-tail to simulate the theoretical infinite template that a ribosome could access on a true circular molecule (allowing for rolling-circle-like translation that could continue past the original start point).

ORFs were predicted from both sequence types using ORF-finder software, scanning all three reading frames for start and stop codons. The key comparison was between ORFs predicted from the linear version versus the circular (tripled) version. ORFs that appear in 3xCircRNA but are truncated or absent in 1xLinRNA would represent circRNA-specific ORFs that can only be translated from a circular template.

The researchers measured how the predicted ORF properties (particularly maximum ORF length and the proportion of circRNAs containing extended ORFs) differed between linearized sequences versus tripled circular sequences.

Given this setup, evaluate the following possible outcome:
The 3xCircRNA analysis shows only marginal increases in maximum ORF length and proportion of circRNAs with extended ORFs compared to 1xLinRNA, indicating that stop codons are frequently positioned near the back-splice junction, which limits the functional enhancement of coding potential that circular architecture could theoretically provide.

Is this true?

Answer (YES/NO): NO